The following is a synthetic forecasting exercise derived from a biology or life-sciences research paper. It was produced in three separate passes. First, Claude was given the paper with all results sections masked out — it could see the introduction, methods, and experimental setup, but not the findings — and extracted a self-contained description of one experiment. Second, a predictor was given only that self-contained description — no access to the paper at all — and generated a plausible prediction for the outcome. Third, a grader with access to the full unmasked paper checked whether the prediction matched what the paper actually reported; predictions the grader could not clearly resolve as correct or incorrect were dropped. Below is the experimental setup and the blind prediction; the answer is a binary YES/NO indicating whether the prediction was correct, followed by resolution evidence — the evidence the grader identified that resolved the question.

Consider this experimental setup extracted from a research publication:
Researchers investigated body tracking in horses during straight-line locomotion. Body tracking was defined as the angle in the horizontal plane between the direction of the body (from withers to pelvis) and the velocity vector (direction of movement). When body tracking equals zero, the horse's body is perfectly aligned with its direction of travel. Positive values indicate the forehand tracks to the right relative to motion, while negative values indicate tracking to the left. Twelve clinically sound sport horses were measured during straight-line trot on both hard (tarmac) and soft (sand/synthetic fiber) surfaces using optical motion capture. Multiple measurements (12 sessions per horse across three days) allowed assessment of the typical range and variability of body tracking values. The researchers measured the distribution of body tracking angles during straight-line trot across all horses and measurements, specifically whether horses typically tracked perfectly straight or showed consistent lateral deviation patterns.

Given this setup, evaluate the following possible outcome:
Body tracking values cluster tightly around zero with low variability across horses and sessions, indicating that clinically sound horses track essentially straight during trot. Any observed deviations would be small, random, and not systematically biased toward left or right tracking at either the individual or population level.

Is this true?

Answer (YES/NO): NO